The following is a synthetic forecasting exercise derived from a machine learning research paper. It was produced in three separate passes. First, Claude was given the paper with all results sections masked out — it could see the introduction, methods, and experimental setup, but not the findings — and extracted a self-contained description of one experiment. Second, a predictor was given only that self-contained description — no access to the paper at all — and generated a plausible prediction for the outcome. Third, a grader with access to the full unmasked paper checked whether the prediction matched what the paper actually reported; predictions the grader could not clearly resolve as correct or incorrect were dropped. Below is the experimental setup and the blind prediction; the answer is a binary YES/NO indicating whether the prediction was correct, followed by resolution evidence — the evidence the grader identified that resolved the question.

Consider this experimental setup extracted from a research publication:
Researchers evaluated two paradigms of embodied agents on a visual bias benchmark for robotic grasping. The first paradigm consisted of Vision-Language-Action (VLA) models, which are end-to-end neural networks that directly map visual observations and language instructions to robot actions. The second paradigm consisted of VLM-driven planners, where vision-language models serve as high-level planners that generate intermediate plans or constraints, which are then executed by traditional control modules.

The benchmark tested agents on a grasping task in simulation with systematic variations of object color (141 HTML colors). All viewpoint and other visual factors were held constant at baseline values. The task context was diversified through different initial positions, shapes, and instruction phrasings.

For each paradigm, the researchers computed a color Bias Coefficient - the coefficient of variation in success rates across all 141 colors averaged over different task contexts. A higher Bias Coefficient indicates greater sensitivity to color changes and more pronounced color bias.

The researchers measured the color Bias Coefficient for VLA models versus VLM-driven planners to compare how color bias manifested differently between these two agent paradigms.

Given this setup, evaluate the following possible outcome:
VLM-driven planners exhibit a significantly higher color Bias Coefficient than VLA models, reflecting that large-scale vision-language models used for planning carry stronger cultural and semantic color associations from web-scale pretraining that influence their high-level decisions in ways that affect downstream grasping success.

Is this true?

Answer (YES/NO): YES